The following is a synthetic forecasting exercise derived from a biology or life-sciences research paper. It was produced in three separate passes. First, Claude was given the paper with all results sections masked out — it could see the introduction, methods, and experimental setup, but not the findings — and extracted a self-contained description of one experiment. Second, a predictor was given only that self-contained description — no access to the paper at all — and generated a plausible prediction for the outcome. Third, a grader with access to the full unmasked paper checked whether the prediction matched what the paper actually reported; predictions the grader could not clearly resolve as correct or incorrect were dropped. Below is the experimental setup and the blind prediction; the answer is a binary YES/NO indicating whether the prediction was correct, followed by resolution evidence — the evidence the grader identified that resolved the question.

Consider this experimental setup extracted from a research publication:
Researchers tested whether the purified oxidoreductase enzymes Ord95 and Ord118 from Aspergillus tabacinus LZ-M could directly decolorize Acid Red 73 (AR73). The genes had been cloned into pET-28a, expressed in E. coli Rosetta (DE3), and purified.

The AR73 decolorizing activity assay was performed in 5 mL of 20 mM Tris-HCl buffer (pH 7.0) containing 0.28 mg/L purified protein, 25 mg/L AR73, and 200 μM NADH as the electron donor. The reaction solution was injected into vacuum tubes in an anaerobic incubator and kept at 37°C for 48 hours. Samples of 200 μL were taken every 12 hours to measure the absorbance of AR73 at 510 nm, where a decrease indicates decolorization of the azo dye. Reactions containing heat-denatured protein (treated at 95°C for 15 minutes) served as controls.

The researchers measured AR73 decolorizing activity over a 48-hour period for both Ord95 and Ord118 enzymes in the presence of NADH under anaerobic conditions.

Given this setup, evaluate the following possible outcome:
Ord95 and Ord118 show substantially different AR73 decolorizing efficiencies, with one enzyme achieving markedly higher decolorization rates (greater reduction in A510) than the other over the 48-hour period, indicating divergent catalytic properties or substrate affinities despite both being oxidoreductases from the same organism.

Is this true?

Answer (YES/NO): YES